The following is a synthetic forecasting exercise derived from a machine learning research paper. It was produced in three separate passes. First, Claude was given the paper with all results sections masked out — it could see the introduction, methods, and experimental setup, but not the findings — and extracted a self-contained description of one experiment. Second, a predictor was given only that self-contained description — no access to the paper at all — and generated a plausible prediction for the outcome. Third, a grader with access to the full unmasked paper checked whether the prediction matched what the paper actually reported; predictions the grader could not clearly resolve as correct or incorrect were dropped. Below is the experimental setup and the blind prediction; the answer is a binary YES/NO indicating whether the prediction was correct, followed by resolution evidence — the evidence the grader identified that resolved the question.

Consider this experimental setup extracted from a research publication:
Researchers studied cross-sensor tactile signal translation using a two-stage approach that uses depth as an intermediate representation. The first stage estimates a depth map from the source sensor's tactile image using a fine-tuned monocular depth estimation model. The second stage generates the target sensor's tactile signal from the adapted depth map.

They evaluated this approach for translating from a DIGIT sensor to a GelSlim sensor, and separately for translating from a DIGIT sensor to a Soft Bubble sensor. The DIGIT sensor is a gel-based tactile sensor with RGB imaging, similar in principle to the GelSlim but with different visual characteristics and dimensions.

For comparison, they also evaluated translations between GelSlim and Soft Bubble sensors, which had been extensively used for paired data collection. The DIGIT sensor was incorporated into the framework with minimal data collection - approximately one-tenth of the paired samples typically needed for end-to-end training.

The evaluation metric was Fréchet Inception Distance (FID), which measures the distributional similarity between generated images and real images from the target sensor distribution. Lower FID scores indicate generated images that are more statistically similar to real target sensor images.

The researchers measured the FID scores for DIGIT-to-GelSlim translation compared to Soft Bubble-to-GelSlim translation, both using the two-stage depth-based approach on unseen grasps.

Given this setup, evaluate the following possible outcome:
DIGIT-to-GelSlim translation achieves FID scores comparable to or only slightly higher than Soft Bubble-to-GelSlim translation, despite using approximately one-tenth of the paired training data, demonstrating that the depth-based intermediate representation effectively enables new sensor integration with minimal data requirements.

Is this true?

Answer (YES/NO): NO